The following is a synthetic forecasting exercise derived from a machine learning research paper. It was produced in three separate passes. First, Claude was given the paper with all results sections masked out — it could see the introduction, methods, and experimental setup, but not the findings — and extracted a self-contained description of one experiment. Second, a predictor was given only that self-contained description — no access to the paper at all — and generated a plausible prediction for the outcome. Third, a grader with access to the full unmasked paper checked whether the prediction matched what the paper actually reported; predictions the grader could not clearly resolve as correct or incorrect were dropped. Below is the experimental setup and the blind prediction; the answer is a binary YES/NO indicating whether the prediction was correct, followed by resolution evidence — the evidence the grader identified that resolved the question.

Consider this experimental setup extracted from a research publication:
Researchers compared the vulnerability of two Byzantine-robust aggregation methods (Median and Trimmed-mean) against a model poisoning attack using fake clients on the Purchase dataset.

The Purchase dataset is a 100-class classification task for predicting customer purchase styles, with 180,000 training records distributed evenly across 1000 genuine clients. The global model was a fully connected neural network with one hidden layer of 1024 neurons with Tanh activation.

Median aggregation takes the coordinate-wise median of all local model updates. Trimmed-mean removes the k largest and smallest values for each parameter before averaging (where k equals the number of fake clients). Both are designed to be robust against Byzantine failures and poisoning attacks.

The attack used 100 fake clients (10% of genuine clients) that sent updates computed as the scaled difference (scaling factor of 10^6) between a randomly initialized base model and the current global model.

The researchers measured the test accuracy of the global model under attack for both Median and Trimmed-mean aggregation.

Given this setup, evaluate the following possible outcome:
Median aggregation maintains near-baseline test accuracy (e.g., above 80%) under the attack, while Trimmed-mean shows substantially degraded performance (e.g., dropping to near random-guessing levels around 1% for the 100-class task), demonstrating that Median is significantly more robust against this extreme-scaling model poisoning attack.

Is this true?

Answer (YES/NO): NO